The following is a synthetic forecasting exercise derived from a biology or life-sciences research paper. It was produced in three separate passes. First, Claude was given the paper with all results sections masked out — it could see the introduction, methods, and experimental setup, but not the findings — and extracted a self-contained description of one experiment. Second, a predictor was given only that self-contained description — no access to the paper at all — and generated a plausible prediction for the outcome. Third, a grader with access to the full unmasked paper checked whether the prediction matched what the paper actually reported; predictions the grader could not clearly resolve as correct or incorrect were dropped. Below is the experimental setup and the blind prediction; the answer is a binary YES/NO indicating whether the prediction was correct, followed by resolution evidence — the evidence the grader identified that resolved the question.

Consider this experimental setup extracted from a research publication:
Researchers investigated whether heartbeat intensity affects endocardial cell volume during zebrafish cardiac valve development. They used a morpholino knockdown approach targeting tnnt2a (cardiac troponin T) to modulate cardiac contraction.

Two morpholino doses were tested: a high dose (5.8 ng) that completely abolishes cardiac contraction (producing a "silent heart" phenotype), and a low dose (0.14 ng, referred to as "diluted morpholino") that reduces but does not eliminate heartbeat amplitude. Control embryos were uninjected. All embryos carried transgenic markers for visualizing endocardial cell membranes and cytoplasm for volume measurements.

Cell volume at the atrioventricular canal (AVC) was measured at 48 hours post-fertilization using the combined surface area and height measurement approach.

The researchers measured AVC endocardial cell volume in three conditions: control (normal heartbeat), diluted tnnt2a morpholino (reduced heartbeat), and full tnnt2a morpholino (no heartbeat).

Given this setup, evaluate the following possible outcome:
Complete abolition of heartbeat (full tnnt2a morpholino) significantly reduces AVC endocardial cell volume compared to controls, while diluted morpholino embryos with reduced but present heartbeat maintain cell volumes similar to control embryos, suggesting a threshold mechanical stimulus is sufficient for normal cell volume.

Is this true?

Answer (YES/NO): NO